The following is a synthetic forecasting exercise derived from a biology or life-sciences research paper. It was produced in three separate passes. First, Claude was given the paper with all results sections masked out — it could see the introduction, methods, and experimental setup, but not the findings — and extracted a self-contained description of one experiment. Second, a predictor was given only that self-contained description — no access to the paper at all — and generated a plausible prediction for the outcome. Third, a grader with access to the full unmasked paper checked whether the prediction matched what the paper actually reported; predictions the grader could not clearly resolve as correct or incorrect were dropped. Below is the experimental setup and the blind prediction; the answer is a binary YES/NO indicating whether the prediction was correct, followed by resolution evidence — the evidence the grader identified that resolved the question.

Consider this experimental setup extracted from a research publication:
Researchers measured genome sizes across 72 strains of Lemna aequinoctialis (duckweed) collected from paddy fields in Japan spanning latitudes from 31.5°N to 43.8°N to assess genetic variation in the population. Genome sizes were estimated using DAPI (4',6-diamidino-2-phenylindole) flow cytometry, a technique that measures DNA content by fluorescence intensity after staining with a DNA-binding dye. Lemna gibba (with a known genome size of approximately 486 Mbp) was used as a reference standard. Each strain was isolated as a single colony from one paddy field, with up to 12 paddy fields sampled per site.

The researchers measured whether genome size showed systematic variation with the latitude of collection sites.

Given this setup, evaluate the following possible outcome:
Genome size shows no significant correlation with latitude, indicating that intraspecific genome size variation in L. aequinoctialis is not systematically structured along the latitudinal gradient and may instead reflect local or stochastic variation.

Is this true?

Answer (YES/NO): NO